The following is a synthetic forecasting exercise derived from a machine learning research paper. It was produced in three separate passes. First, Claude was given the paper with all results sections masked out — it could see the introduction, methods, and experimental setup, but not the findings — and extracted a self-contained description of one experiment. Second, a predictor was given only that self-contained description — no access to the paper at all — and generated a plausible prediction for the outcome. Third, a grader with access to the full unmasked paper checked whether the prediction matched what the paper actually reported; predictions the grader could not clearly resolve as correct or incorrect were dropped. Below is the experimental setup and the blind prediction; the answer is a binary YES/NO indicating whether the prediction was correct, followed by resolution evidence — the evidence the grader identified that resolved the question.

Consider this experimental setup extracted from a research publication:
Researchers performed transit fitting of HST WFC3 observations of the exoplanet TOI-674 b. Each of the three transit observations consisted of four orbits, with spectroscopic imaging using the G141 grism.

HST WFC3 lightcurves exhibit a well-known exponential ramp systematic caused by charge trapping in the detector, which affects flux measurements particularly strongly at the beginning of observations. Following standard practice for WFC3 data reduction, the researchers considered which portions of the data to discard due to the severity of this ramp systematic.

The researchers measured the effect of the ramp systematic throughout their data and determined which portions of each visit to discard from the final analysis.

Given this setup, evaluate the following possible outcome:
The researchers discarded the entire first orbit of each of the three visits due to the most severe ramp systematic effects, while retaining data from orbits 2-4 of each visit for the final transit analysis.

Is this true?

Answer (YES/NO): YES